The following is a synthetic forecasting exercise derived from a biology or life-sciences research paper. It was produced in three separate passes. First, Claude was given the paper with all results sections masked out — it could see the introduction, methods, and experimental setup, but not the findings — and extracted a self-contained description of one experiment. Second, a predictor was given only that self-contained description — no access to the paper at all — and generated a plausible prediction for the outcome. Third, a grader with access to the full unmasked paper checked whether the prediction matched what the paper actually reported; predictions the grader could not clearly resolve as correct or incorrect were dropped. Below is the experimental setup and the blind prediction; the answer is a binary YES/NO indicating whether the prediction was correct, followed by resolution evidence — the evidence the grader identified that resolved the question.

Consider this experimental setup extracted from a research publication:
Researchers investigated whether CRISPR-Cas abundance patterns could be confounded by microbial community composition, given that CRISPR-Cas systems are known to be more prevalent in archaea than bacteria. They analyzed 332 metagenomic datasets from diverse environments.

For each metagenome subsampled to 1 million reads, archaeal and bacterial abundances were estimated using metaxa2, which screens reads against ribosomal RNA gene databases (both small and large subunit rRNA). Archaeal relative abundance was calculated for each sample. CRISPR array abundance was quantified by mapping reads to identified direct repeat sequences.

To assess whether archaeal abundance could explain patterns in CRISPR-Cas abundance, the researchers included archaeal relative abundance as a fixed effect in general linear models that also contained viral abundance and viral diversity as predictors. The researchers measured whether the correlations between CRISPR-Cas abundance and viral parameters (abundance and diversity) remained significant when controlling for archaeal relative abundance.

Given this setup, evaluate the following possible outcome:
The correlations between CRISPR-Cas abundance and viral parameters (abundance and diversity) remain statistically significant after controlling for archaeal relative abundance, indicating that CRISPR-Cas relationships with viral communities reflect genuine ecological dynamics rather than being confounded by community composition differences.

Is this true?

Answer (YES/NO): YES